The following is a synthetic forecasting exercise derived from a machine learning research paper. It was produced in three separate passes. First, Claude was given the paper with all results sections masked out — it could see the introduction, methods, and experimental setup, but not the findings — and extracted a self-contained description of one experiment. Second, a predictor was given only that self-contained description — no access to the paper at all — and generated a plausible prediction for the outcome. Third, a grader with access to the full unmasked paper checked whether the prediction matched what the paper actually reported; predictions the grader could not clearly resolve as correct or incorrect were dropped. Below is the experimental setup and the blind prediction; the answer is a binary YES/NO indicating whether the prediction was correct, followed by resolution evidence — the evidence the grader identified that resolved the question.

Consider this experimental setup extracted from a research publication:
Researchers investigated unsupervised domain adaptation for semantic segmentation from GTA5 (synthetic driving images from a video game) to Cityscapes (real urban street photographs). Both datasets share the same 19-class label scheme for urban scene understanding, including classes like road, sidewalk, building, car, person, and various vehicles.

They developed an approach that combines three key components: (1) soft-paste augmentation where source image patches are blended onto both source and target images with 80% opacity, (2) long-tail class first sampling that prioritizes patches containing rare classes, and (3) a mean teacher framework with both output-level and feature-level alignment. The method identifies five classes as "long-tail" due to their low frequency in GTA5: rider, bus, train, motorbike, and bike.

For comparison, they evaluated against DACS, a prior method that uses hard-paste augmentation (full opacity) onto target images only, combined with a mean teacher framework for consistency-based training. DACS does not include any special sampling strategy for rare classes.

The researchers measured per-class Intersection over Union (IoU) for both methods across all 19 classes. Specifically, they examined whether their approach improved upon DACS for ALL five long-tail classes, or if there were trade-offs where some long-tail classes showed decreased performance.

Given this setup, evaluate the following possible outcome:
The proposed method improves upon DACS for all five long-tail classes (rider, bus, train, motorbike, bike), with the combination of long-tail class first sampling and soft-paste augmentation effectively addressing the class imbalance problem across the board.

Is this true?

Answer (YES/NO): NO